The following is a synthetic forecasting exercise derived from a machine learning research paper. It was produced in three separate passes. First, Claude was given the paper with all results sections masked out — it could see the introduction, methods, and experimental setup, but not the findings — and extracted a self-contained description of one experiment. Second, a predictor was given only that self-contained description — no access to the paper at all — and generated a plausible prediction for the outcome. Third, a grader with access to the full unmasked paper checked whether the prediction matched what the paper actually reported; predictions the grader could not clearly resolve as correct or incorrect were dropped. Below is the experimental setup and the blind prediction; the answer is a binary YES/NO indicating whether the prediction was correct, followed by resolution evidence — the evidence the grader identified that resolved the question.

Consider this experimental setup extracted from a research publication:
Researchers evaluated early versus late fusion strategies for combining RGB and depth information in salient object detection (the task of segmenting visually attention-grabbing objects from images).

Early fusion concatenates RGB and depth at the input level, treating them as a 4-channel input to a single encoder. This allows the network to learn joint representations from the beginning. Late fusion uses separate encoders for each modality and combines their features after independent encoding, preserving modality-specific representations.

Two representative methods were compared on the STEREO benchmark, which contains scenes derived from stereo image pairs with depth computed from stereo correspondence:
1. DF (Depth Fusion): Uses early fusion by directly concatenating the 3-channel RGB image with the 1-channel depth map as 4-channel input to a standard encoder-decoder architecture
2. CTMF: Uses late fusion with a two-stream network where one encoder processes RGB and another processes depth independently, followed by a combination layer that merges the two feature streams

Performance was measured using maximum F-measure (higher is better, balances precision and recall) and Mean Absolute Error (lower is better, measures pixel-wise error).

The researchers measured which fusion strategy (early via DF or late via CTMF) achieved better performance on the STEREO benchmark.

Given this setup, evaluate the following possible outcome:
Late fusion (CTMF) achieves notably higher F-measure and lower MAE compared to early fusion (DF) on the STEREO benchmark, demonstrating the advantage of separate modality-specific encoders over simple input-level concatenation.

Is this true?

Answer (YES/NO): YES